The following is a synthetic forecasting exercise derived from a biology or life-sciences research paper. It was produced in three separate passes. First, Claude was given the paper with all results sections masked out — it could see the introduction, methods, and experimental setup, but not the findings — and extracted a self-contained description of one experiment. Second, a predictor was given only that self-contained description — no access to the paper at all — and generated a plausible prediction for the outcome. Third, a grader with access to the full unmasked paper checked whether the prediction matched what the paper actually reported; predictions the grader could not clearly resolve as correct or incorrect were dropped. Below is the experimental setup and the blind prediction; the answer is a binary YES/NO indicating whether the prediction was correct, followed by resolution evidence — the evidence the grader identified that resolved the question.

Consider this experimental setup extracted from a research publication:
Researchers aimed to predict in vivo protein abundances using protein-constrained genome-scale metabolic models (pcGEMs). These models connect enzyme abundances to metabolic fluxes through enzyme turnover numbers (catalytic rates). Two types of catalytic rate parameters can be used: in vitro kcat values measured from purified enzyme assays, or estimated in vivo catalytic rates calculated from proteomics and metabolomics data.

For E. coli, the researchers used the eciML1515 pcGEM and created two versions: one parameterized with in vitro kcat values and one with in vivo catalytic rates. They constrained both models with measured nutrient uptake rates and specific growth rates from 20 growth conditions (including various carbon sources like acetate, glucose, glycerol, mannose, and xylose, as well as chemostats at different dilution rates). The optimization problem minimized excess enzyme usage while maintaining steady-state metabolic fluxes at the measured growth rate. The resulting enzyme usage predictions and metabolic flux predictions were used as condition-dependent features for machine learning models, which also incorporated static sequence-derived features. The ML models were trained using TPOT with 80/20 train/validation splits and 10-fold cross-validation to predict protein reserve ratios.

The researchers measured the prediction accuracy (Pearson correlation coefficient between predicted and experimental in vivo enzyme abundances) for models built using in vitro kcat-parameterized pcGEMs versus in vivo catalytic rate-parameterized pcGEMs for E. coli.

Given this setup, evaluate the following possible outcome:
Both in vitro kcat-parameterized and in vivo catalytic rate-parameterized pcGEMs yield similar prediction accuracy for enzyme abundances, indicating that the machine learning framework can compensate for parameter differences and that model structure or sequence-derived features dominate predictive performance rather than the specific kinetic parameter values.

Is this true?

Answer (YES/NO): NO